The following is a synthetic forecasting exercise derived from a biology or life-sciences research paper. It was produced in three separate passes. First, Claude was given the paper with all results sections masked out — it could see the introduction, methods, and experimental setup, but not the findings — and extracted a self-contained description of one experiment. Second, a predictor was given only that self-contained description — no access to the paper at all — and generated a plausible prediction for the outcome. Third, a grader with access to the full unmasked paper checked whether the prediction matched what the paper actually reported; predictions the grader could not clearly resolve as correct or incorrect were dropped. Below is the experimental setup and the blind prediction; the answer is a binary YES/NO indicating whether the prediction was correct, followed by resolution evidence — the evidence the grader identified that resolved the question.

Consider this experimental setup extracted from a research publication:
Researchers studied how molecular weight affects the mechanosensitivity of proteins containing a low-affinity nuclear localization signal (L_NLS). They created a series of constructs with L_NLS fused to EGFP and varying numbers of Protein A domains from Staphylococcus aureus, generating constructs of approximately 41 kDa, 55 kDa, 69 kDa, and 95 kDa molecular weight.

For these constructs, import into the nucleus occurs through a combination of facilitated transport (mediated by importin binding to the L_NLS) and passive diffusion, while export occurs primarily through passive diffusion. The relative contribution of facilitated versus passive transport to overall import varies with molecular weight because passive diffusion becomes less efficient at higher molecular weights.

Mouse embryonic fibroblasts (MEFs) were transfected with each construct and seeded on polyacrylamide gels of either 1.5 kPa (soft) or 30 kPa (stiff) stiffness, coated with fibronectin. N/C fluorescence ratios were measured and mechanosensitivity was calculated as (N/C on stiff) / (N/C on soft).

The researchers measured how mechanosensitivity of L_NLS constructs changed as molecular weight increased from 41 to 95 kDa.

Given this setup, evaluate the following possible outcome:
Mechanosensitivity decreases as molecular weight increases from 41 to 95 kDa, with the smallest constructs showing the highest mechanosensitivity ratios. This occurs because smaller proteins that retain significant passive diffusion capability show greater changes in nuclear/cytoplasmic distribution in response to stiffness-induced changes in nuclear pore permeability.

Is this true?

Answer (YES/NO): NO